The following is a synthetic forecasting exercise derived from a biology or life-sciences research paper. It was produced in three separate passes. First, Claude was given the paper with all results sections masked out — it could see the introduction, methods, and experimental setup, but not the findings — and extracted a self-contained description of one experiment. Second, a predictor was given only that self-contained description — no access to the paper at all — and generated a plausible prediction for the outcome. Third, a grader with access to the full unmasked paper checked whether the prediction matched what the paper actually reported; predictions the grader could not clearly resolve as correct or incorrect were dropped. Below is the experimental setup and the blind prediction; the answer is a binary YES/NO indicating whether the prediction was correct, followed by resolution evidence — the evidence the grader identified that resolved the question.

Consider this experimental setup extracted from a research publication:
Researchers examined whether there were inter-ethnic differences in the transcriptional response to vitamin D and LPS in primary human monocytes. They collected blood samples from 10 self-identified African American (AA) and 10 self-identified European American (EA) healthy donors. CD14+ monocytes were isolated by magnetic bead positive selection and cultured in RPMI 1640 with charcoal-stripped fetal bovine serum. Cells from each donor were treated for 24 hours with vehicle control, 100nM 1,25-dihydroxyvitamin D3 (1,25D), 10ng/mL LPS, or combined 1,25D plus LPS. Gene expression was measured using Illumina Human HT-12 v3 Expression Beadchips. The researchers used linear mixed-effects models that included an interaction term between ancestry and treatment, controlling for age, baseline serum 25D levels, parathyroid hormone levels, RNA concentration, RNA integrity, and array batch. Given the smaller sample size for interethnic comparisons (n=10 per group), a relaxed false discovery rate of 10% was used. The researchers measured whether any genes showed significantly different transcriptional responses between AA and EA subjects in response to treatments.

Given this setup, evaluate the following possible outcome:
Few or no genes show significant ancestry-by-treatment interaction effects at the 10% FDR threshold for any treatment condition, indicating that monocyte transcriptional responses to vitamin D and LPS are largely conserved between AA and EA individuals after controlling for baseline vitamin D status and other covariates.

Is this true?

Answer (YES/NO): NO